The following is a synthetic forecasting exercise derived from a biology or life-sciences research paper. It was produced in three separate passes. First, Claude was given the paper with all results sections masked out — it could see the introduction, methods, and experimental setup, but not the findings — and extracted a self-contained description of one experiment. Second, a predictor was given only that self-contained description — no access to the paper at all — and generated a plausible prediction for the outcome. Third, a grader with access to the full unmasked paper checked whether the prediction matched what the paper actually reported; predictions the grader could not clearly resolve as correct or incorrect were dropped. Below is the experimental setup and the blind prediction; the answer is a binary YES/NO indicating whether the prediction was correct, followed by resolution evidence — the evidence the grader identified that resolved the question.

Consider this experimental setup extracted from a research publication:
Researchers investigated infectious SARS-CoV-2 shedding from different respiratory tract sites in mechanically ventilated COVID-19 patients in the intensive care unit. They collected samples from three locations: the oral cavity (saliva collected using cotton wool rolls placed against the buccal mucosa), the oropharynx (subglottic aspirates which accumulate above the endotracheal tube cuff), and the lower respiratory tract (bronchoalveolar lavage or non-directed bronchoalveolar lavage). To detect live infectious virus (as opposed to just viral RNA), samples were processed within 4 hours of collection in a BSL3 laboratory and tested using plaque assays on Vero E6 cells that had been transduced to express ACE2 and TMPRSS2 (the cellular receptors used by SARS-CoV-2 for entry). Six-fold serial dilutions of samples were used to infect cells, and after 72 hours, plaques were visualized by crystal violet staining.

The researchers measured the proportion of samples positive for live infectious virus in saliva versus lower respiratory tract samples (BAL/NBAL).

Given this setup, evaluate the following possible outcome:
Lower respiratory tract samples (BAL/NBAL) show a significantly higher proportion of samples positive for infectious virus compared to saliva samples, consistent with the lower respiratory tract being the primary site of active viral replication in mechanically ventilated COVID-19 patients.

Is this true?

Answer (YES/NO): NO